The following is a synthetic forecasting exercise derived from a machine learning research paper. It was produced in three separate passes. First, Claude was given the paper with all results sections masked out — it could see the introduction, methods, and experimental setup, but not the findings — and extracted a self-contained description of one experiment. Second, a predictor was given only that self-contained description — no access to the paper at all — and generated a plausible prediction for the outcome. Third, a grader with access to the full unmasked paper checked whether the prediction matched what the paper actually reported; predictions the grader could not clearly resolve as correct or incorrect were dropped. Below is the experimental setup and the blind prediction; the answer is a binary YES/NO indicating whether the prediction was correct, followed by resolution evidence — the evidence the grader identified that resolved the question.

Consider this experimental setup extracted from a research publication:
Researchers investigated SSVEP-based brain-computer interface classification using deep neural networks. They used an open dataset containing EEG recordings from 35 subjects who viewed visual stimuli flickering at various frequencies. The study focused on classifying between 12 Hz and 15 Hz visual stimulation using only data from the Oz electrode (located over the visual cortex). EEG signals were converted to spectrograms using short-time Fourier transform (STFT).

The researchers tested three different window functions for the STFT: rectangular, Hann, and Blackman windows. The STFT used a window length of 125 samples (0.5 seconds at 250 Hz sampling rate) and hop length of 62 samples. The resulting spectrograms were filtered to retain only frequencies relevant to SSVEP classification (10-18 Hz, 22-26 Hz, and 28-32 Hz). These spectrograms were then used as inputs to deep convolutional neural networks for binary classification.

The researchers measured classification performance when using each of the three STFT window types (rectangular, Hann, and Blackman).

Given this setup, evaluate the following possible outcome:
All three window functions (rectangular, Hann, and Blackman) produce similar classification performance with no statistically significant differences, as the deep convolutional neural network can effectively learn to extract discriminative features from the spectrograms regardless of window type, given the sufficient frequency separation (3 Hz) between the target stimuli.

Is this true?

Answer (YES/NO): NO